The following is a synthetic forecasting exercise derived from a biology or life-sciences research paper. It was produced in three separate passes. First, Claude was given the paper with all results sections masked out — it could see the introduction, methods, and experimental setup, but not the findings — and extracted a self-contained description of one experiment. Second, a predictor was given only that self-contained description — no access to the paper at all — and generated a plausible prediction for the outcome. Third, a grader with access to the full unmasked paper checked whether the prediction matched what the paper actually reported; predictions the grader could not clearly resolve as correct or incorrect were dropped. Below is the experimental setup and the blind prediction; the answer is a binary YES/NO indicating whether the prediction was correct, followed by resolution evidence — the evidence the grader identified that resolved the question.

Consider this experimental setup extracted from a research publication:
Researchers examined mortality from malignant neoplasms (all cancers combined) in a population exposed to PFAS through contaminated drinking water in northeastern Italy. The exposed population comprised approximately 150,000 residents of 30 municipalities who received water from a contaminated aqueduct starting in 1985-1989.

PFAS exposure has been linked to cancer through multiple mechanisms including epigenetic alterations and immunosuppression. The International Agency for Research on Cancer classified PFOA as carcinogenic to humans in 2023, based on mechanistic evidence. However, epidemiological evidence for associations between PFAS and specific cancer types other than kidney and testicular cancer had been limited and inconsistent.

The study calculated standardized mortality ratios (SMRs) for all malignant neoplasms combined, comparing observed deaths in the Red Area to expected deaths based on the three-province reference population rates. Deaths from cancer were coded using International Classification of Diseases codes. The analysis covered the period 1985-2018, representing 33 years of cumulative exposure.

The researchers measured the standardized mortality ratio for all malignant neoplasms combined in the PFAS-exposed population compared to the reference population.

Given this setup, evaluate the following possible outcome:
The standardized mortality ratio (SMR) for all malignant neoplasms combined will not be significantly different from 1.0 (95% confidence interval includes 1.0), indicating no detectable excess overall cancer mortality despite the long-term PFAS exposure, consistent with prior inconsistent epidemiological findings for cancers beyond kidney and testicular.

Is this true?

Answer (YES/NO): NO